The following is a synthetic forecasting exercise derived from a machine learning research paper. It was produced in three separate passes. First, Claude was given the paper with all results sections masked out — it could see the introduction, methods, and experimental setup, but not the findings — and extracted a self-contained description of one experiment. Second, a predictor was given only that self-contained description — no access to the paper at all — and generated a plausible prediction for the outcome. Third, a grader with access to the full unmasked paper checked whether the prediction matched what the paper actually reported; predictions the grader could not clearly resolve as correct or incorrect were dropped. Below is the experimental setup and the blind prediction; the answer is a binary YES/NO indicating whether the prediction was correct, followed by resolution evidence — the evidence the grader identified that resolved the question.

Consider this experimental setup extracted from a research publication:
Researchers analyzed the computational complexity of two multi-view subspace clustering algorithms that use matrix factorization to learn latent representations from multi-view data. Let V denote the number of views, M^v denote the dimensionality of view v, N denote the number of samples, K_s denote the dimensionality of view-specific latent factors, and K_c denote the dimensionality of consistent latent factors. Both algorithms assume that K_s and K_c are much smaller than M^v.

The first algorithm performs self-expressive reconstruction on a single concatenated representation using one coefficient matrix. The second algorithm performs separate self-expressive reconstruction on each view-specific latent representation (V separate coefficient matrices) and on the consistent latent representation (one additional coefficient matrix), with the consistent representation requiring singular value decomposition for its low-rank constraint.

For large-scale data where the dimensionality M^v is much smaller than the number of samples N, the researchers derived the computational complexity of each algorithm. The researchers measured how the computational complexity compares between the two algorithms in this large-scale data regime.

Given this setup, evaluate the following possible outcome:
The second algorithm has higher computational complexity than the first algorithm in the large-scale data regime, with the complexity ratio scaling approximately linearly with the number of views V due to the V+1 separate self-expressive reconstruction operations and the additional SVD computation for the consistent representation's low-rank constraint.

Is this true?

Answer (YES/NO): YES